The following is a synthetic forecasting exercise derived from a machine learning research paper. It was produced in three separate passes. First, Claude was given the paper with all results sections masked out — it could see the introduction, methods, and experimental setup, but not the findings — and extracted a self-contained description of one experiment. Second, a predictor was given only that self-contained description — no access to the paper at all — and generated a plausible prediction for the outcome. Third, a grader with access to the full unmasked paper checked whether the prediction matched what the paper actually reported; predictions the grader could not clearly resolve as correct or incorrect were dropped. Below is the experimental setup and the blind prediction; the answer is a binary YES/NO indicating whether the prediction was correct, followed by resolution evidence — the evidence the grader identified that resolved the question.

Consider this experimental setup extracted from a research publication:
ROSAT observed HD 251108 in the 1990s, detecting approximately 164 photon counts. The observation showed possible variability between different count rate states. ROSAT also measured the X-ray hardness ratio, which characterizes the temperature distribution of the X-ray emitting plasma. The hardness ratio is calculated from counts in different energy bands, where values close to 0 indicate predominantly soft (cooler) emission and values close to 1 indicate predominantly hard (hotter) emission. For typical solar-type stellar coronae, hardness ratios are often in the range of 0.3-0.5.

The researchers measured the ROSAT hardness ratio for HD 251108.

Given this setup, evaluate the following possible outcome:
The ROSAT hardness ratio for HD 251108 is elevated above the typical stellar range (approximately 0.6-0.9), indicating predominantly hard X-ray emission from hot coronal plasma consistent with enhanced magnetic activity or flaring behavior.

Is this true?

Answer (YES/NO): YES